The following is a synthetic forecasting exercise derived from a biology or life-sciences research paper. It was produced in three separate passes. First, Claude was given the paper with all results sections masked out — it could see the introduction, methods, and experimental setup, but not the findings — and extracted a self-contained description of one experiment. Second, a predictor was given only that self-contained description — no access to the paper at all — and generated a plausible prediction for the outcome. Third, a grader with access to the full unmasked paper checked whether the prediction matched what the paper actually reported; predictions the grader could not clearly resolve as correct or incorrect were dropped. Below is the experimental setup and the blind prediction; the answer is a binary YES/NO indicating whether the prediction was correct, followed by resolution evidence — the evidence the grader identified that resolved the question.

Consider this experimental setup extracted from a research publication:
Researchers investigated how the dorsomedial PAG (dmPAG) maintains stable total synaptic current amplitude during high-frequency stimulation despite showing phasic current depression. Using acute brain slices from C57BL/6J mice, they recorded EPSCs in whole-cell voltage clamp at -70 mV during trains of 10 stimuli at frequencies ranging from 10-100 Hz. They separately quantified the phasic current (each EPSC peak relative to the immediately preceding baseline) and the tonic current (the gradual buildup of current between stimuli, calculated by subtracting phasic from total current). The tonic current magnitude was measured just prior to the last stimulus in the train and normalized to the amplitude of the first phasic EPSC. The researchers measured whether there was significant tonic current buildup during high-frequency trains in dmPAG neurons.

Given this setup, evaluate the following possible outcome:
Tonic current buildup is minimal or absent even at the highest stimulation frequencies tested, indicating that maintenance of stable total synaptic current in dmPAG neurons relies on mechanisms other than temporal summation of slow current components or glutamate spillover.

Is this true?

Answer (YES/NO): NO